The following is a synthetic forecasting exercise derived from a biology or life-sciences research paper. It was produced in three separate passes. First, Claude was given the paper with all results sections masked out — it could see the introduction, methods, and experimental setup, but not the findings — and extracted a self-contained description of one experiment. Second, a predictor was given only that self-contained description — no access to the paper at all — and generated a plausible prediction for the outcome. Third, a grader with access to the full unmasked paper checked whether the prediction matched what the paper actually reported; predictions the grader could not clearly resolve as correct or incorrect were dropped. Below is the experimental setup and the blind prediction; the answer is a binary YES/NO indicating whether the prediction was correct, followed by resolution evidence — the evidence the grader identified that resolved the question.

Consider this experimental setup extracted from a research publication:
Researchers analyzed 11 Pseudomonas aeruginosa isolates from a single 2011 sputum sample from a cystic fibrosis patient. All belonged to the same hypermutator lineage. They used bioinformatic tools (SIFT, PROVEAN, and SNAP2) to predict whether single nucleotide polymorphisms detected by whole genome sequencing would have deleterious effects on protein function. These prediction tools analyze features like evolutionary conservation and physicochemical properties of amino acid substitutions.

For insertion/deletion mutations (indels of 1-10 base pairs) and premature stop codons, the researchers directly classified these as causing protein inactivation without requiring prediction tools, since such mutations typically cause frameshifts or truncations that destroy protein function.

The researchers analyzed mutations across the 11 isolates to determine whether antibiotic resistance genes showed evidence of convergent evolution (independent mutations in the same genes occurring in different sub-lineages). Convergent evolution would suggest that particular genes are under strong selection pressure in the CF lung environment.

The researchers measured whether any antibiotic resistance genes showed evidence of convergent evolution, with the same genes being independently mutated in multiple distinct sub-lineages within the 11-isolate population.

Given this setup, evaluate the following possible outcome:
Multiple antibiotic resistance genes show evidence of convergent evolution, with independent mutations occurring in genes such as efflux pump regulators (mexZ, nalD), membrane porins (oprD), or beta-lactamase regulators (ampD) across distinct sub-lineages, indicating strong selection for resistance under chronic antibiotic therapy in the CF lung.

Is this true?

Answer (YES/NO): NO